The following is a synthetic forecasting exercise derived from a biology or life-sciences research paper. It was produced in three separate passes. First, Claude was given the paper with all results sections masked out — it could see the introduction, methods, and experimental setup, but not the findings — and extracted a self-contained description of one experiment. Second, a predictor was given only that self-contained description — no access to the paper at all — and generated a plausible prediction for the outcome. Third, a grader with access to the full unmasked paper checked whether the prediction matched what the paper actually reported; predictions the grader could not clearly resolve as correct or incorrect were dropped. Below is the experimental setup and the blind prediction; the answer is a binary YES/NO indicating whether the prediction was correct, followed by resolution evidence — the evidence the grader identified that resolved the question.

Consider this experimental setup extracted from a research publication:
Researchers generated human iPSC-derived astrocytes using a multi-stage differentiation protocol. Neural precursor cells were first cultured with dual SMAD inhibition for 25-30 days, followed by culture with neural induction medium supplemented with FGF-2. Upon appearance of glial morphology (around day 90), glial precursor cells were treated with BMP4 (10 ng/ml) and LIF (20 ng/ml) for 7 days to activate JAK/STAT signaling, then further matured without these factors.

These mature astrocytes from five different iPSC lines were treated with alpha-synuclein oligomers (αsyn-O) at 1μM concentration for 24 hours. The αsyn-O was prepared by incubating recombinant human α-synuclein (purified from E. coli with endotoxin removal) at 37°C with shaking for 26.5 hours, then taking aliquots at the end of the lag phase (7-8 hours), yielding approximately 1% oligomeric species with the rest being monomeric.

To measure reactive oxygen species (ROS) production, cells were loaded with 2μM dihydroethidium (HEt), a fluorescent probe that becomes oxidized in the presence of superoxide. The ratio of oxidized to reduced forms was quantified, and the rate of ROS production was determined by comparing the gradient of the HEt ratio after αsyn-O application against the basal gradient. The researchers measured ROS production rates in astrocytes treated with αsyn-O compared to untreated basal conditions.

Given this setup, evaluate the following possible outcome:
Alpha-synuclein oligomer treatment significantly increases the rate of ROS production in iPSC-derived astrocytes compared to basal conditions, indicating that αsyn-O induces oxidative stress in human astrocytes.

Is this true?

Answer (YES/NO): YES